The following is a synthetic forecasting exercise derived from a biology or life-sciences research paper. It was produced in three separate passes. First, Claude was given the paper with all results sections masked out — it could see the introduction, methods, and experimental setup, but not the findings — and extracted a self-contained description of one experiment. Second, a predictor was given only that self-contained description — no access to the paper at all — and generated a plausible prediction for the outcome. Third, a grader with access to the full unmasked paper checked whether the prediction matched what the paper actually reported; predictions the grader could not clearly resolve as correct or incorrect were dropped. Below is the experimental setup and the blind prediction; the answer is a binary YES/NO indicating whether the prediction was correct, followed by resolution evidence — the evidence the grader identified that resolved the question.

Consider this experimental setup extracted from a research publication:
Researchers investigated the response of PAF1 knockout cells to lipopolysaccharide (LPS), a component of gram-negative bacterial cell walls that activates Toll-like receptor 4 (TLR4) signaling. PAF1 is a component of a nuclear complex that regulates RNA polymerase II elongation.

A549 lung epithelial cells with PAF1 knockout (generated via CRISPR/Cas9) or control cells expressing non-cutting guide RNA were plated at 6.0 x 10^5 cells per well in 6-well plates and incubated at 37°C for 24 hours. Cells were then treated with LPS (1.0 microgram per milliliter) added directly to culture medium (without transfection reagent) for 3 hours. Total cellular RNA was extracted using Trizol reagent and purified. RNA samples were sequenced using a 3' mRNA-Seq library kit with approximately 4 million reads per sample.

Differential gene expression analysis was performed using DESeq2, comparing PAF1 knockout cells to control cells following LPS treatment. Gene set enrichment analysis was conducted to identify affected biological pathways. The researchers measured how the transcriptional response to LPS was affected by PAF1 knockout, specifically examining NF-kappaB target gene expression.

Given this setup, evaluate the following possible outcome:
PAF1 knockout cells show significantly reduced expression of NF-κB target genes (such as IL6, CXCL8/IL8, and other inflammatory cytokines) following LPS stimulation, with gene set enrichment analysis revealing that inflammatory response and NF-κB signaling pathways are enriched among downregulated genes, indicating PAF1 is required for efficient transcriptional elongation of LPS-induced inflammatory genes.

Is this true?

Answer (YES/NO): NO